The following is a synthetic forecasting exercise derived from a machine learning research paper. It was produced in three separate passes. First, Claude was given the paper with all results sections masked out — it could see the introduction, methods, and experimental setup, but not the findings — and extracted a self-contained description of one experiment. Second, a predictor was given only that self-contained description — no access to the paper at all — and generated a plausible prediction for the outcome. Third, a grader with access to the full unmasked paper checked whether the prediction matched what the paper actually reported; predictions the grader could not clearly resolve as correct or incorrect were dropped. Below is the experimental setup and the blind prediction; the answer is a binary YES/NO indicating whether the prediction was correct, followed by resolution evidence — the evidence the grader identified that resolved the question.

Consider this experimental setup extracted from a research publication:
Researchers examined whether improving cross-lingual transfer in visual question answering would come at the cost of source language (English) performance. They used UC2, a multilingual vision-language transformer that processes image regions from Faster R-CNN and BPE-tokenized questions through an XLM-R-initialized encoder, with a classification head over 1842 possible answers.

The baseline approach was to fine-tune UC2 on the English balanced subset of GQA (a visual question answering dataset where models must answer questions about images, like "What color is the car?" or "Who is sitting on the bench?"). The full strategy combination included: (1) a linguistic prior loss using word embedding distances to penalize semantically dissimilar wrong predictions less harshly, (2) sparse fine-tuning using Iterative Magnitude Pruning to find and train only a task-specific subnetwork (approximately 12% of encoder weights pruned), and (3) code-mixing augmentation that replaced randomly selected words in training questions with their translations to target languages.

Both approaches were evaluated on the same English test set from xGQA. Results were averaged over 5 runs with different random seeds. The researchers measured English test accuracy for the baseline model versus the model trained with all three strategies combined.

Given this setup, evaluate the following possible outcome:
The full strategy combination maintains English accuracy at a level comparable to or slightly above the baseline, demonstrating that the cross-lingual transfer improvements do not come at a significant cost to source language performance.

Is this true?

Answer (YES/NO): YES